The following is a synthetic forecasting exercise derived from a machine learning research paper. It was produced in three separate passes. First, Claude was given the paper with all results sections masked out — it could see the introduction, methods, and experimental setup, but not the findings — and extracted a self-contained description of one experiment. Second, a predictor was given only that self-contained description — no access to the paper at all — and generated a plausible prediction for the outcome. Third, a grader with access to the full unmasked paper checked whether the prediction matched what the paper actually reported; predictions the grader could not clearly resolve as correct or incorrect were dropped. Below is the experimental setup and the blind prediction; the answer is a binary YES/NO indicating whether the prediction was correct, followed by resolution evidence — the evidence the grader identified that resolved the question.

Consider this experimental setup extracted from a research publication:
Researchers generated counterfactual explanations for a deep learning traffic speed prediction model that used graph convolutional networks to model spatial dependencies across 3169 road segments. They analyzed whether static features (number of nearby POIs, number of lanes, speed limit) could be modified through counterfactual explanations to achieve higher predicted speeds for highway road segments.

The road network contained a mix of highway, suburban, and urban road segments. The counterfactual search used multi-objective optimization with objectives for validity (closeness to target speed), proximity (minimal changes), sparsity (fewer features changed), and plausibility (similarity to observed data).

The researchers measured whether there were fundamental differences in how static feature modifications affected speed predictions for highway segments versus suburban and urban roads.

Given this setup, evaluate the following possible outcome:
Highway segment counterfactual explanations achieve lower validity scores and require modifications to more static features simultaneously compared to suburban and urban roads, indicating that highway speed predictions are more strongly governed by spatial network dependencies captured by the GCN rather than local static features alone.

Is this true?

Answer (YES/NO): NO